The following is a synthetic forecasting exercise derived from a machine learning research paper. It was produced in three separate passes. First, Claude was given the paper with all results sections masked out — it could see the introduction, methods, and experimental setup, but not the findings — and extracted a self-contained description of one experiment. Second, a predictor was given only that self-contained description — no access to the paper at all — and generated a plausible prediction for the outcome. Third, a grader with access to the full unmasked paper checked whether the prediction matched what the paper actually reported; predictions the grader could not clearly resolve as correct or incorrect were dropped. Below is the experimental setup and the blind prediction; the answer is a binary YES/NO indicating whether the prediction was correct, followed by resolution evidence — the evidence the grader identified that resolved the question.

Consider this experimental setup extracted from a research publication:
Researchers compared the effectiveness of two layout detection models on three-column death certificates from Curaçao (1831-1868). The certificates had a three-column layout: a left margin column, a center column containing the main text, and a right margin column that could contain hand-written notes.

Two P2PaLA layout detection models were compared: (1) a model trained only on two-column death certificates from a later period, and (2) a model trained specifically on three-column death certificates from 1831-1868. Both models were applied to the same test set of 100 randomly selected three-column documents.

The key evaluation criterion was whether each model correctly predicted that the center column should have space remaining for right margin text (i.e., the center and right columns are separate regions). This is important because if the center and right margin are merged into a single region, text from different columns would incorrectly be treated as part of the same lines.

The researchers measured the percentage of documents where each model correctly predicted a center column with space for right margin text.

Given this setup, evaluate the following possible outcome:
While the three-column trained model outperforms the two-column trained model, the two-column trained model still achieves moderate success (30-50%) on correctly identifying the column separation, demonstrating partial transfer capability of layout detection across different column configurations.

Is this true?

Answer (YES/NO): NO